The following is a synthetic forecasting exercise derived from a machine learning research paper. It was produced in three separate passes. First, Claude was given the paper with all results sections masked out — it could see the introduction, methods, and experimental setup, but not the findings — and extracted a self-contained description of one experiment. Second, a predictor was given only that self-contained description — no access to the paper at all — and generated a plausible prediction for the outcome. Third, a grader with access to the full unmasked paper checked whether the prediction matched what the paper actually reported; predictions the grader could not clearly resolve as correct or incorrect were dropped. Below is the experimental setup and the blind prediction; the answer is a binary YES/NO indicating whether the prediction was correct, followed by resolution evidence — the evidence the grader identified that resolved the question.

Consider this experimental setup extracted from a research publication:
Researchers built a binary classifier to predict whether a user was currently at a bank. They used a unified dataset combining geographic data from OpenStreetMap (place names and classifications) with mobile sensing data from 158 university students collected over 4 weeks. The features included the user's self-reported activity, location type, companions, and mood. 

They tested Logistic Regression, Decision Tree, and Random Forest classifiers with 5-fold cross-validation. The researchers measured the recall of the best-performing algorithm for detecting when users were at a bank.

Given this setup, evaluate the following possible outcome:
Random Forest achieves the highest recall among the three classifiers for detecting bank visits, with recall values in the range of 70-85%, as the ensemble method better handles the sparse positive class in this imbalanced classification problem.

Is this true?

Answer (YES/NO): NO